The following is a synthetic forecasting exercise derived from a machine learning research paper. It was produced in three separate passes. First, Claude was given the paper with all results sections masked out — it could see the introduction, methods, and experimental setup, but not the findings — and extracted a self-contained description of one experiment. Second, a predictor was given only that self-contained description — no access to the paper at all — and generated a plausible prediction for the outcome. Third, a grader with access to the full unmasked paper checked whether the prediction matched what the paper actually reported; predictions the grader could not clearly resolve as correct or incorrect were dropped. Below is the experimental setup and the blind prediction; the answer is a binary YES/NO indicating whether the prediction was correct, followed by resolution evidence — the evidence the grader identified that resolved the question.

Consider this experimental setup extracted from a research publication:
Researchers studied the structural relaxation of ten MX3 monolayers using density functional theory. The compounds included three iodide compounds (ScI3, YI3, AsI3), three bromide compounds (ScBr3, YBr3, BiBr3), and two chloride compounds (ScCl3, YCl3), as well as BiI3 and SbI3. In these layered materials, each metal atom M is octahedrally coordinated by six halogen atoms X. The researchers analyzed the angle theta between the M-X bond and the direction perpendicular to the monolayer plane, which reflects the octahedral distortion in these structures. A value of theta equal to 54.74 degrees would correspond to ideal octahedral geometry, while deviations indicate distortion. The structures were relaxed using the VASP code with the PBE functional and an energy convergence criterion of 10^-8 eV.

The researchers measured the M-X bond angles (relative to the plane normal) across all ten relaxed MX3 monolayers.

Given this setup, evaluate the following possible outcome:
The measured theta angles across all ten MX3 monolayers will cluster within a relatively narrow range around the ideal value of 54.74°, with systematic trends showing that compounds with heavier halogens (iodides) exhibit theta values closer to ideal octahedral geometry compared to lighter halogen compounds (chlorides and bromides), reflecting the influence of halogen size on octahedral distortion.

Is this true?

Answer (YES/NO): NO